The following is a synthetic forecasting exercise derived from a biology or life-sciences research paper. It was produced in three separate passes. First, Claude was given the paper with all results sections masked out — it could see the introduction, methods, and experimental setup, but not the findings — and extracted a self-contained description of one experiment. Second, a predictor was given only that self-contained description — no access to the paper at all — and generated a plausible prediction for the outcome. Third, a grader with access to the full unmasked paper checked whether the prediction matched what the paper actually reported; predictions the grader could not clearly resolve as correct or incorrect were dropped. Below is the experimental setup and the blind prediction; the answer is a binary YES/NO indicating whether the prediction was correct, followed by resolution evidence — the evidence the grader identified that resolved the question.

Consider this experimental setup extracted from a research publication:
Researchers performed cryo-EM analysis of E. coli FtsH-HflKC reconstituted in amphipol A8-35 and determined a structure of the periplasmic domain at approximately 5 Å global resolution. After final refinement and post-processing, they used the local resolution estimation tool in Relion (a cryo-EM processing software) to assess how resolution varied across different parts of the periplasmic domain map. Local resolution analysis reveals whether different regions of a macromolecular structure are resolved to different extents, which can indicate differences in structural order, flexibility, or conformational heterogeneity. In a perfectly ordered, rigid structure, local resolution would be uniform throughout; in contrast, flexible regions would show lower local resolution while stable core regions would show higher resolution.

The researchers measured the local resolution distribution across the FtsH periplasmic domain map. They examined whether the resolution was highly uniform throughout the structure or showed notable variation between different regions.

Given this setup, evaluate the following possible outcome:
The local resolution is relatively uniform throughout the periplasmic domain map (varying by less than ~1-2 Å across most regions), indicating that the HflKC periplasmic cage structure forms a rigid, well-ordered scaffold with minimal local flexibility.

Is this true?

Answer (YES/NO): NO